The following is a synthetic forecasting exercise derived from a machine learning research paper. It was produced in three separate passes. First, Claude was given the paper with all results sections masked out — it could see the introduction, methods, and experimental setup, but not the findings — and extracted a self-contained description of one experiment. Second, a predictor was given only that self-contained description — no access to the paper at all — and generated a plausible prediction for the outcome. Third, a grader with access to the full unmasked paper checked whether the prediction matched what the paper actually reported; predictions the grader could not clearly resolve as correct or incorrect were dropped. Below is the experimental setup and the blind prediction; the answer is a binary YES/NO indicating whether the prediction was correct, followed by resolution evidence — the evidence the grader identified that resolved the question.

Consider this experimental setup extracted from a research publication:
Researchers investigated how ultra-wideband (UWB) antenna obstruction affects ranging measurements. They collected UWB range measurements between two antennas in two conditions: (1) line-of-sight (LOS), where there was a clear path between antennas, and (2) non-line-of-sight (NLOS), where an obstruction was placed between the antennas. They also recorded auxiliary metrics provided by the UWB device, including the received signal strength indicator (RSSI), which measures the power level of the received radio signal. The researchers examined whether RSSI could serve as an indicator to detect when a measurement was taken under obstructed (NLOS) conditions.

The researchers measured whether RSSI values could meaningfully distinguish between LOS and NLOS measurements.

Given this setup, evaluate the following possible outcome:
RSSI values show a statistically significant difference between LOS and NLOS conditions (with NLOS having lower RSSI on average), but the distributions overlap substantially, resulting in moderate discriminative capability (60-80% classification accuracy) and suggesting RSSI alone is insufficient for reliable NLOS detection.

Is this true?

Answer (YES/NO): NO